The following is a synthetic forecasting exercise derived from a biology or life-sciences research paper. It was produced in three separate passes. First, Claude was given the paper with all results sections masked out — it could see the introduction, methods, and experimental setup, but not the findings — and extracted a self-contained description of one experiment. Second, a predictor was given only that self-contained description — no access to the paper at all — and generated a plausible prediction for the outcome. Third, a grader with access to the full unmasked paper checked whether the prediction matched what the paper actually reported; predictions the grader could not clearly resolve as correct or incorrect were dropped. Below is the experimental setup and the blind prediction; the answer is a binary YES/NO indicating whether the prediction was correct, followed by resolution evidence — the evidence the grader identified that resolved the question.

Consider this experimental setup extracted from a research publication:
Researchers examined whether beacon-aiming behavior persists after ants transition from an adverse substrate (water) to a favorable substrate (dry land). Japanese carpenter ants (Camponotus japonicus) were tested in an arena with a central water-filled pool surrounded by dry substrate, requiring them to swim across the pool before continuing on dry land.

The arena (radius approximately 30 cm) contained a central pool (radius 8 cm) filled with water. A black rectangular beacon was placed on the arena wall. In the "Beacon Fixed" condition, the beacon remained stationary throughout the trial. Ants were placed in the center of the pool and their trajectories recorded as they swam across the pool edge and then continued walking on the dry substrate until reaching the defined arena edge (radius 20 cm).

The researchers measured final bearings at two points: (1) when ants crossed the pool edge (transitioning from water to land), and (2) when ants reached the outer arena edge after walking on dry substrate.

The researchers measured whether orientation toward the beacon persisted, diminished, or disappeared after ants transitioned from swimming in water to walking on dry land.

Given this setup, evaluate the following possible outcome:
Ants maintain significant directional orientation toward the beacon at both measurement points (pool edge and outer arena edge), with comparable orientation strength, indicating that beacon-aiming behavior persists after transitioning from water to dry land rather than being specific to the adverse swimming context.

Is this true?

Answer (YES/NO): YES